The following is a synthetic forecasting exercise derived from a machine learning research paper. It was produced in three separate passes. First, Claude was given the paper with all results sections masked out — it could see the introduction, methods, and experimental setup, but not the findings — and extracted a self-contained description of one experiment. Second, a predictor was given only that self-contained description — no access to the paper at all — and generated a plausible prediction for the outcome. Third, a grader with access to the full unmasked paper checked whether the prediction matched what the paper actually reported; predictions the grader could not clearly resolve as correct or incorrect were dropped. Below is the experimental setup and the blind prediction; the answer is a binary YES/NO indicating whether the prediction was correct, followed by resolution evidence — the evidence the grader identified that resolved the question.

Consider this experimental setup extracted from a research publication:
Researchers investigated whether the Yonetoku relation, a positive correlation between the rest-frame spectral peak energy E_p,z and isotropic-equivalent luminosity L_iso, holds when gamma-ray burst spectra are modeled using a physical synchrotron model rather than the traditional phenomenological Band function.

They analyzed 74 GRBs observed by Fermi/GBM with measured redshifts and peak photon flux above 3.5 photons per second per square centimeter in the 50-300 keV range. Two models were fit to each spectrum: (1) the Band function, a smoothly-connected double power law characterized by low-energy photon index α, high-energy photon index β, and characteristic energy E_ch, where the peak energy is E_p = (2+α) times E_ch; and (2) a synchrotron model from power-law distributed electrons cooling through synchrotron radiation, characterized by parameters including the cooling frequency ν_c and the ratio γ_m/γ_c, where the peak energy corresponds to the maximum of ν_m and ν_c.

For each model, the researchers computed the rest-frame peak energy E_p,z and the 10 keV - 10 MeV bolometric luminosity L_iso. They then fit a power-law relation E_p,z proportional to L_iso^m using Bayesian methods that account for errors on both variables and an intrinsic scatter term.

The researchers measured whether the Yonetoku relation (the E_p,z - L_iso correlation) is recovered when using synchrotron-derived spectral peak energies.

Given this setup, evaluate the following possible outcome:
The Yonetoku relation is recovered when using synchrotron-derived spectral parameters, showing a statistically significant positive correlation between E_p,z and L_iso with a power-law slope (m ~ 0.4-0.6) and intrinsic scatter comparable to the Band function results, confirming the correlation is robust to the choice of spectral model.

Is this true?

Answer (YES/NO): NO